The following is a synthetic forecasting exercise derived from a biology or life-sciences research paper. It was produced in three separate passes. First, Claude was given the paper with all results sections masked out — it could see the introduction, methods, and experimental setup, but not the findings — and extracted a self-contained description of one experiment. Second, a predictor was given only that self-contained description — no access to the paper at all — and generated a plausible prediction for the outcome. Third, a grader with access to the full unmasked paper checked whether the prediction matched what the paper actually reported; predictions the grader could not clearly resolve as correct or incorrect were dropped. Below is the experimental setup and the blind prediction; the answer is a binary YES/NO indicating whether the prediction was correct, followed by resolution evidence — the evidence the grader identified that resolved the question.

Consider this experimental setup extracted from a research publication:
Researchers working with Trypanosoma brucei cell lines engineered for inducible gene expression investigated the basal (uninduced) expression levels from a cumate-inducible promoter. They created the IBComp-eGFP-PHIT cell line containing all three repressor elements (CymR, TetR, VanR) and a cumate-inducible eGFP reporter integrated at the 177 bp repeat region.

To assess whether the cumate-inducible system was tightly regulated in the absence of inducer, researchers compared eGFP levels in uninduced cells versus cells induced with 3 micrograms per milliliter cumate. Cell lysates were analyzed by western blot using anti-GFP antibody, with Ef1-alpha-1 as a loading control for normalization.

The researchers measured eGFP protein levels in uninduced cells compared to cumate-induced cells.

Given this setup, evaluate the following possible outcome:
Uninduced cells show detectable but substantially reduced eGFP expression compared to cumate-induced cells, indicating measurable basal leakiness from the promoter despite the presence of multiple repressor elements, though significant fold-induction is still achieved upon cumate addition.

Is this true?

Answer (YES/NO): NO